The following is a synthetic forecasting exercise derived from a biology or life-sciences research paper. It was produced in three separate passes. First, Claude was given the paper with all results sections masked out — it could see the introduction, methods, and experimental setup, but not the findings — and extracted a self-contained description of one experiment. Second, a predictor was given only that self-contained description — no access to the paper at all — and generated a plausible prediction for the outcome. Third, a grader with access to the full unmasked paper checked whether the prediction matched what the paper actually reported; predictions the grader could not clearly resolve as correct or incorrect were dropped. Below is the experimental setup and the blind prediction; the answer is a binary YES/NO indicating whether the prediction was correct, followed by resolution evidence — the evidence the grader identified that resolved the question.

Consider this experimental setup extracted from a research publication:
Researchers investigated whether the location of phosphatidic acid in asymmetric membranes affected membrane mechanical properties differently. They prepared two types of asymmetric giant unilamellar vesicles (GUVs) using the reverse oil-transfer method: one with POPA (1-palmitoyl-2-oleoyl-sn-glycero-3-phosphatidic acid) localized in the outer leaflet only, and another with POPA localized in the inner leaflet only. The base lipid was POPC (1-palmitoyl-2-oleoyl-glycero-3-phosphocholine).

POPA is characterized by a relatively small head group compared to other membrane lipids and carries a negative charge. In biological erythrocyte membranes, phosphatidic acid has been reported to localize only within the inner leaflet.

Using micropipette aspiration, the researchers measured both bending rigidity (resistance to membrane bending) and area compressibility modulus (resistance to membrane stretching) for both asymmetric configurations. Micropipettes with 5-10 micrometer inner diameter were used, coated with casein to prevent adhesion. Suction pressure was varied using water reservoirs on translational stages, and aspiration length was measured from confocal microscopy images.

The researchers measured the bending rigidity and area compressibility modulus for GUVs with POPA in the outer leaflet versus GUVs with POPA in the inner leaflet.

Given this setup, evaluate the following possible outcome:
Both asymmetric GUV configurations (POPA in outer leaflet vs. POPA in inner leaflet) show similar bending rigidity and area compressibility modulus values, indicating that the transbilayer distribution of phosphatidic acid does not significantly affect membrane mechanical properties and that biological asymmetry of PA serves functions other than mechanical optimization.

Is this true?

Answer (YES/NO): NO